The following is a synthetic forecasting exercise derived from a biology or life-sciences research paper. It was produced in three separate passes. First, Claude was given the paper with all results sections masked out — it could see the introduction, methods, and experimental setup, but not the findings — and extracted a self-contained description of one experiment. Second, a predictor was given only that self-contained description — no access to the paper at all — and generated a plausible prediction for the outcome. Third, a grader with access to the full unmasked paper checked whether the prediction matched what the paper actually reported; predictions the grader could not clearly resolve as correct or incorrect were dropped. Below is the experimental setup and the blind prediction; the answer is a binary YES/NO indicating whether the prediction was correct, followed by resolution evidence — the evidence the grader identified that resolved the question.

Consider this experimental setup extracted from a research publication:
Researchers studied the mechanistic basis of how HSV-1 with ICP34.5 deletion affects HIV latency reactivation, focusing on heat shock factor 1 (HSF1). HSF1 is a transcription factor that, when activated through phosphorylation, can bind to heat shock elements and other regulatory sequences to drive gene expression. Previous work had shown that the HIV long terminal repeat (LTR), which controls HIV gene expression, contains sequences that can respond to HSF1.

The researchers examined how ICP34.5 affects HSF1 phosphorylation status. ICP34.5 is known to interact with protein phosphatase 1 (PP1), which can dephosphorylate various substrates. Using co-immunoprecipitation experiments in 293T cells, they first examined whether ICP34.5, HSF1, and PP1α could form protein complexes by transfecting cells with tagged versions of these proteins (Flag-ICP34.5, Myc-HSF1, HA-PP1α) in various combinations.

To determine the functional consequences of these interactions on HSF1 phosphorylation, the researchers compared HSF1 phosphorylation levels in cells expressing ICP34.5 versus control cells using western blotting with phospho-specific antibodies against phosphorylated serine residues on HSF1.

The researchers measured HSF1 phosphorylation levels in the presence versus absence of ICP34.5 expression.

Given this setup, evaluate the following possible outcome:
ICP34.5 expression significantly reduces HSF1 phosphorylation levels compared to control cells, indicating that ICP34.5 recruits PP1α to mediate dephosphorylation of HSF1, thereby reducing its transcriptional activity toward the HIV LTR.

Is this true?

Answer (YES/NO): YES